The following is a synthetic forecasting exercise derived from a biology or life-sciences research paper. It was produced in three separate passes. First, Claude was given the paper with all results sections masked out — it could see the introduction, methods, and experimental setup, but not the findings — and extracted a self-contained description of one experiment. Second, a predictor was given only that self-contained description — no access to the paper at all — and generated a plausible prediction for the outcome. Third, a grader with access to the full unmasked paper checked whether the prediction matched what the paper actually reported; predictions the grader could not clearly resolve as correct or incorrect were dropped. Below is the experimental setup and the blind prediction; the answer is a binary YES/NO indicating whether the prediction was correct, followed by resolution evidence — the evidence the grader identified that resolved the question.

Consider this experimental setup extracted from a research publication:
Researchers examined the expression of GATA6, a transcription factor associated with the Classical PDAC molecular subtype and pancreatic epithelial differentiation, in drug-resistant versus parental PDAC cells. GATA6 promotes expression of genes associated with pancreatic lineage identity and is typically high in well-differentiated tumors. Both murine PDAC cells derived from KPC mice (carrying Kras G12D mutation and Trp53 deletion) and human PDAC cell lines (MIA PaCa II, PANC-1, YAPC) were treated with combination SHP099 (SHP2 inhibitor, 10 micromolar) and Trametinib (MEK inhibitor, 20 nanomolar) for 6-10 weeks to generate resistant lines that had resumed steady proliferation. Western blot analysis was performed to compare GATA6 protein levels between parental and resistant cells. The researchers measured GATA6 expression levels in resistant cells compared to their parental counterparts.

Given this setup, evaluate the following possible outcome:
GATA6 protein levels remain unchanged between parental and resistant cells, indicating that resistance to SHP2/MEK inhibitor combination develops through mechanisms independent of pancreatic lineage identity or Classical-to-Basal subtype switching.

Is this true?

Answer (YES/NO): NO